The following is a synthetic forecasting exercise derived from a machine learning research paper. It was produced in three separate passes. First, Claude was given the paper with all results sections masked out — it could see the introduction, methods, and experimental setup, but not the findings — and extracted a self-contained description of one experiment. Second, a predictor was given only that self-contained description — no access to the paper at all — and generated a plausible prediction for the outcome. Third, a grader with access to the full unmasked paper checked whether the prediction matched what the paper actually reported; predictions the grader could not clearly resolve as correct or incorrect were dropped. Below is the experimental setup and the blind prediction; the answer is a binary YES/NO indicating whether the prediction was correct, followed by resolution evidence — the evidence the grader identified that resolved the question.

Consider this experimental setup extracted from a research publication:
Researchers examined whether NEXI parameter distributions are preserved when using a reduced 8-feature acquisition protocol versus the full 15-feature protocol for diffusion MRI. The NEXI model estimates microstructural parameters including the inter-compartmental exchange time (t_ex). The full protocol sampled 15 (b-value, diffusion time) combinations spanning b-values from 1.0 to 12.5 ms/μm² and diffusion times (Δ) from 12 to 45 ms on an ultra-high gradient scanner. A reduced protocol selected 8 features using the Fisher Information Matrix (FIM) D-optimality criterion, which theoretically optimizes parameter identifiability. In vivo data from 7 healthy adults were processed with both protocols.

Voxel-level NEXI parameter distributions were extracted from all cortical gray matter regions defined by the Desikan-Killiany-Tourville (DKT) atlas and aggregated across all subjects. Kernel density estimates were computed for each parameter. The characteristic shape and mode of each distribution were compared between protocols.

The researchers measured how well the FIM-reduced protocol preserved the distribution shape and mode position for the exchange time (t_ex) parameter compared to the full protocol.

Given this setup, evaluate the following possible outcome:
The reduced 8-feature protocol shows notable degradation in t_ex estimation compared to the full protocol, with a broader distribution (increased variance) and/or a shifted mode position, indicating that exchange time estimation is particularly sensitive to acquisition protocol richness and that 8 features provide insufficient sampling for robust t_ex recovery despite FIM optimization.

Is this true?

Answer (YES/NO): NO